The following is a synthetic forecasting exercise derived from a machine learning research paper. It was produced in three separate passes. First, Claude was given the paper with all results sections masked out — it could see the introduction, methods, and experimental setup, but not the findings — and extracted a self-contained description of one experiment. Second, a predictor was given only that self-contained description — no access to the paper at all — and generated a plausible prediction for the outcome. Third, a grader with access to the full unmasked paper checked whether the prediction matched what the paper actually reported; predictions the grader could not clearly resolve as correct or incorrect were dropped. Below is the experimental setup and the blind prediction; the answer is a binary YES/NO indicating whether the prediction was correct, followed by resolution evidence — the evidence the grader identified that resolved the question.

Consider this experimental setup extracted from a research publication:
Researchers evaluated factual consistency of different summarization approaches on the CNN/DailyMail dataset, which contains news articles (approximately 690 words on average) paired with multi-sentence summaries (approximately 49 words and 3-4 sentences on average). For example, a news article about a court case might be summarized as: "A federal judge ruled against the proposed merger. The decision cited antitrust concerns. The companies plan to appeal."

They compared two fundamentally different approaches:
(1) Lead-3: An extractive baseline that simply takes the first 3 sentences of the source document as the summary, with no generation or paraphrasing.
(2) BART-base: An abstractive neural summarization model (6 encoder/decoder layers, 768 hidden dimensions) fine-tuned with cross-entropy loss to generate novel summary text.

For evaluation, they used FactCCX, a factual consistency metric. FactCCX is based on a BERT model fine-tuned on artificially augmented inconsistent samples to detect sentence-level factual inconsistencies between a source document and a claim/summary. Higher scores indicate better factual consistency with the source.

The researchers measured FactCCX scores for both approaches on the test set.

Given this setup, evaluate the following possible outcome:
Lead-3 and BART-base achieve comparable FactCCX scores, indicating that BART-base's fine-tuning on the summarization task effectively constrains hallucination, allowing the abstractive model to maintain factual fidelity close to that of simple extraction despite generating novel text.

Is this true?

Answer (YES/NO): NO